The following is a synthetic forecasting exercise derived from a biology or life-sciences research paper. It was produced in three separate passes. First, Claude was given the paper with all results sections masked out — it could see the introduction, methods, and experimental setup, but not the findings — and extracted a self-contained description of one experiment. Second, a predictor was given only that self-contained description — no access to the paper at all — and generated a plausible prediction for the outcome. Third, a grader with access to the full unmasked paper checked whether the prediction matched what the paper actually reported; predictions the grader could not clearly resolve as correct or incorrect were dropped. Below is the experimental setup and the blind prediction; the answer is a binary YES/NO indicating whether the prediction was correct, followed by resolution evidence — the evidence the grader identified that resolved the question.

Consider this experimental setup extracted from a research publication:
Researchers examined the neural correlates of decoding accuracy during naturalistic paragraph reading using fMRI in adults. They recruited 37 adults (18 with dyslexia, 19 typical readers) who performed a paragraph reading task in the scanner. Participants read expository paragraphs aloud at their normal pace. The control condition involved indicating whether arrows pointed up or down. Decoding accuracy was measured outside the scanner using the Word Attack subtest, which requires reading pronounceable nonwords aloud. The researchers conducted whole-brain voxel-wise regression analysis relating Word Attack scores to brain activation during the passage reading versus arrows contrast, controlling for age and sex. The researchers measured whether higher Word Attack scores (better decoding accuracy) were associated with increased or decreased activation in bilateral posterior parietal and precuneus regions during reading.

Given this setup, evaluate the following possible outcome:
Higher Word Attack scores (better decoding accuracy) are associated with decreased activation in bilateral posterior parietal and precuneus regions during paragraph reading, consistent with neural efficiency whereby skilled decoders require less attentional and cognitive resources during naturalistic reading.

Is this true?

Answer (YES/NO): YES